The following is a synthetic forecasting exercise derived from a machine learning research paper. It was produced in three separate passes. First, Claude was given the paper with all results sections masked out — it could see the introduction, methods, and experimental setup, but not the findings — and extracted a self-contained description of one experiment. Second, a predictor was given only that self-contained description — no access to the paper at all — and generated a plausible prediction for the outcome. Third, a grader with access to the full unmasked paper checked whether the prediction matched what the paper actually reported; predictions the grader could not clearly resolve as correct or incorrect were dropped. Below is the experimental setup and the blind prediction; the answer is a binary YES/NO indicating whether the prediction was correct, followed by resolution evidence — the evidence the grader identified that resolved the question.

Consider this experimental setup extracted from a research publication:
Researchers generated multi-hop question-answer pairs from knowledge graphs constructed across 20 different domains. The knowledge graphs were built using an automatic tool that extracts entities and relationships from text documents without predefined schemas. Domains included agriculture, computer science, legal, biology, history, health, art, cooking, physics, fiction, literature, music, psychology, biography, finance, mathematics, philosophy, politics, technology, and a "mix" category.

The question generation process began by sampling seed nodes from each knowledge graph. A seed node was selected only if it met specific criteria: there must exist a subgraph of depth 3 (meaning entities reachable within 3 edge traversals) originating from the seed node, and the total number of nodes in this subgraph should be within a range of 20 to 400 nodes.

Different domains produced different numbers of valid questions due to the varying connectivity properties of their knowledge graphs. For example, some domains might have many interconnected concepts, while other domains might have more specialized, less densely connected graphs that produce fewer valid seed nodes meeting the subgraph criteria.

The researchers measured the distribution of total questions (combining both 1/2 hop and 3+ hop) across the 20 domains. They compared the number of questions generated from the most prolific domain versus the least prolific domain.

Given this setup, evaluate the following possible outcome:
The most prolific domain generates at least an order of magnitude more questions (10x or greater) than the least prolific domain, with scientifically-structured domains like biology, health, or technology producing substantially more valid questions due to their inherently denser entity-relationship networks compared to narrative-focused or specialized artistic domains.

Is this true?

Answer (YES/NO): NO